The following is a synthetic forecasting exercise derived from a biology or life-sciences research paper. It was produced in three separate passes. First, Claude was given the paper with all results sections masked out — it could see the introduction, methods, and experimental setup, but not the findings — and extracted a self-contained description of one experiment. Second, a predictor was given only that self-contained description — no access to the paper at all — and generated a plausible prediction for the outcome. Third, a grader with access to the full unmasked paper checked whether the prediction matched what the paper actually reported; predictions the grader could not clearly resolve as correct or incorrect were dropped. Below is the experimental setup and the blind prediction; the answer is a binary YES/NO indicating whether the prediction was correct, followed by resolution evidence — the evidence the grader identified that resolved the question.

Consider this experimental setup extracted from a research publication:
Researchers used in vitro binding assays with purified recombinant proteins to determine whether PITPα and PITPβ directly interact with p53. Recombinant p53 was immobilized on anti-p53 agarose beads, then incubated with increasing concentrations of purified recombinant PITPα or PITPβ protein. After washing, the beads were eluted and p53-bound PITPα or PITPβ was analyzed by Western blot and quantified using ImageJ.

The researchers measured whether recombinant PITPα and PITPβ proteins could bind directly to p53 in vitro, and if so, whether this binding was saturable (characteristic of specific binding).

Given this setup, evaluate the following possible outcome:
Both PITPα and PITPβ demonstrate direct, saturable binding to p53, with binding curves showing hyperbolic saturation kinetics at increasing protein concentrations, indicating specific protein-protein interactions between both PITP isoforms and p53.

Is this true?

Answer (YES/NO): YES